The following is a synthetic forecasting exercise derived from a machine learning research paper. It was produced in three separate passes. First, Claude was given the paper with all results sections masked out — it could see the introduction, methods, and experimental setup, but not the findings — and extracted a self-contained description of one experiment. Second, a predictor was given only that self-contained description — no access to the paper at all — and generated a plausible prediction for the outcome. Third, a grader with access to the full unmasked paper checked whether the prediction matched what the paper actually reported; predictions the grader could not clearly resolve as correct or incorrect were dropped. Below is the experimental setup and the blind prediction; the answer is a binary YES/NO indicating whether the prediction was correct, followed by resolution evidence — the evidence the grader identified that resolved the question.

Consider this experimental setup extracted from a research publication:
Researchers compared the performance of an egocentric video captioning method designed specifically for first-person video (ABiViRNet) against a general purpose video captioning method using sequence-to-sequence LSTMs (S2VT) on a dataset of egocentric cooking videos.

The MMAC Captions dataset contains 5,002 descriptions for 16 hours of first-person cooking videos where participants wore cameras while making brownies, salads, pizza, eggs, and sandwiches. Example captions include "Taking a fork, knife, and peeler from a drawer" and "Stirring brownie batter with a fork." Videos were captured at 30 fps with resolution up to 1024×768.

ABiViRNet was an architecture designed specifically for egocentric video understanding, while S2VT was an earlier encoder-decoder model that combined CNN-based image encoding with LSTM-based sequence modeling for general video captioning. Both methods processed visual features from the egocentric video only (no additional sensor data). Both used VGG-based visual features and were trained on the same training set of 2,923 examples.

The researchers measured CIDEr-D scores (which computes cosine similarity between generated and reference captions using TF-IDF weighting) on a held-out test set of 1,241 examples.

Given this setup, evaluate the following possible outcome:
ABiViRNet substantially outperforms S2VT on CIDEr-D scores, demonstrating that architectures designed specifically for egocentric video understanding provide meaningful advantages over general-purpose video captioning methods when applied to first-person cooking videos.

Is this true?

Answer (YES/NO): NO